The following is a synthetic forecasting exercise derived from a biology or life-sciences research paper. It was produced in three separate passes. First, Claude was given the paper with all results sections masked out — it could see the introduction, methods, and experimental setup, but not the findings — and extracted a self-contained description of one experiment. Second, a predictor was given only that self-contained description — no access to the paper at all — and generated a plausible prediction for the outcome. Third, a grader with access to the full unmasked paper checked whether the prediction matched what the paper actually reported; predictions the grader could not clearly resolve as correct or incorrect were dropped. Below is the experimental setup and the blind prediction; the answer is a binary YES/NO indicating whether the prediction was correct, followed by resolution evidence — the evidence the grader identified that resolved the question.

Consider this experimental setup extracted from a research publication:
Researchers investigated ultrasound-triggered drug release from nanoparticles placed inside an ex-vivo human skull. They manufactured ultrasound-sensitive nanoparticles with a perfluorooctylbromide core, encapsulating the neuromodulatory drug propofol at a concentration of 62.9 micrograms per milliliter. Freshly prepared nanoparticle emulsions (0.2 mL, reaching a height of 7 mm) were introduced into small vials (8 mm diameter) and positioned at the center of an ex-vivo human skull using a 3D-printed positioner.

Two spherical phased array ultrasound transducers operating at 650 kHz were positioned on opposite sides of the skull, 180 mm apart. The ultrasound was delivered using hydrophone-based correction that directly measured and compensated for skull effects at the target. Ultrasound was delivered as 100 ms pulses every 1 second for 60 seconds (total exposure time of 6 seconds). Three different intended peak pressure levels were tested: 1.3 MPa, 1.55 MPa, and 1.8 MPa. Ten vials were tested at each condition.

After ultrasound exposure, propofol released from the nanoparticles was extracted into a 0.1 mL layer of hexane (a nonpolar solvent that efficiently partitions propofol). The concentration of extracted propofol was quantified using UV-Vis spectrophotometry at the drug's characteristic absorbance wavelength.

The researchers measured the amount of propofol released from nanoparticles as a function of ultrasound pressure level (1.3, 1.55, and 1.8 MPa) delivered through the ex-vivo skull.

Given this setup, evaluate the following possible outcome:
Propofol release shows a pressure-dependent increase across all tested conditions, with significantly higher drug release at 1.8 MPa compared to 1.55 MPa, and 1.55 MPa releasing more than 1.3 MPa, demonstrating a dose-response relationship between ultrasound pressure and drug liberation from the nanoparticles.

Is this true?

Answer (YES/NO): YES